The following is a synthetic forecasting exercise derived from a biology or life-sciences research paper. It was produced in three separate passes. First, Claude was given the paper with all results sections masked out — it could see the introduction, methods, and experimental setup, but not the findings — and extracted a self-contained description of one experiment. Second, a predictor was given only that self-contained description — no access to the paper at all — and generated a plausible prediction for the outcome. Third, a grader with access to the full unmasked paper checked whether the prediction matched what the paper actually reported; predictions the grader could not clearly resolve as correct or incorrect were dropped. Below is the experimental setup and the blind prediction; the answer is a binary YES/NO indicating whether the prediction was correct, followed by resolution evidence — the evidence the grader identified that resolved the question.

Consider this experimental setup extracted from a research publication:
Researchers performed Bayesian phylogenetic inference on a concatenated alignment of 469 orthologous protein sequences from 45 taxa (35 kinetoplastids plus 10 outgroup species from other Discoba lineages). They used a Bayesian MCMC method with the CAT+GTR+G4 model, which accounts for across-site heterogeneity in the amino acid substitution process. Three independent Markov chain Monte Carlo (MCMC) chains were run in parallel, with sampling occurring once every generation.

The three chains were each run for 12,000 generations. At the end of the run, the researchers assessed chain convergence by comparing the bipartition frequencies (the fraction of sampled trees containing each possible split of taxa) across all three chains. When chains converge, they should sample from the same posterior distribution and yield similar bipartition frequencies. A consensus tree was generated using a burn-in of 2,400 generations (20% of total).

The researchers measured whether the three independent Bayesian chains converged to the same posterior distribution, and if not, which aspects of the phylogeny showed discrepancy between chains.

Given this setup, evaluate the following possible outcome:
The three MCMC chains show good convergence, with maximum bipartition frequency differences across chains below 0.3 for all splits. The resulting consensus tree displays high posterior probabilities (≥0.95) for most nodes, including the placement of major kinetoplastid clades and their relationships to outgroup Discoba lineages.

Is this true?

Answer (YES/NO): NO